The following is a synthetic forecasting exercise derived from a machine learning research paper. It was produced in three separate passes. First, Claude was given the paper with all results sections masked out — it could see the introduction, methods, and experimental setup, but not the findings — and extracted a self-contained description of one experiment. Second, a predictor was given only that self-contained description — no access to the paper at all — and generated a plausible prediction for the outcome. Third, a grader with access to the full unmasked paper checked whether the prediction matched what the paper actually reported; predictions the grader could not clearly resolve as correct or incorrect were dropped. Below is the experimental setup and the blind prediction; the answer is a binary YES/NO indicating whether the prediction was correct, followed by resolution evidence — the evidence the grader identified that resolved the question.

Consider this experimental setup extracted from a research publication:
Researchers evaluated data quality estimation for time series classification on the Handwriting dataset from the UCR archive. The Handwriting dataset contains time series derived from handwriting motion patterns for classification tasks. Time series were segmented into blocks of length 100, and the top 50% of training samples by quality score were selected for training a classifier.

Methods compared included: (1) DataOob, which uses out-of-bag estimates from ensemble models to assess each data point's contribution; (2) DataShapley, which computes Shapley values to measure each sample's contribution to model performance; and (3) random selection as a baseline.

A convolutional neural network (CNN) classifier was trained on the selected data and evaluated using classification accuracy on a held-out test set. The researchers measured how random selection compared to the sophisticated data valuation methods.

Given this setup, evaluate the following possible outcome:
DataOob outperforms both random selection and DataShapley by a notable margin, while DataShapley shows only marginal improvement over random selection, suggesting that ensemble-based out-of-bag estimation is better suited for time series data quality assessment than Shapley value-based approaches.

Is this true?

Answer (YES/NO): NO